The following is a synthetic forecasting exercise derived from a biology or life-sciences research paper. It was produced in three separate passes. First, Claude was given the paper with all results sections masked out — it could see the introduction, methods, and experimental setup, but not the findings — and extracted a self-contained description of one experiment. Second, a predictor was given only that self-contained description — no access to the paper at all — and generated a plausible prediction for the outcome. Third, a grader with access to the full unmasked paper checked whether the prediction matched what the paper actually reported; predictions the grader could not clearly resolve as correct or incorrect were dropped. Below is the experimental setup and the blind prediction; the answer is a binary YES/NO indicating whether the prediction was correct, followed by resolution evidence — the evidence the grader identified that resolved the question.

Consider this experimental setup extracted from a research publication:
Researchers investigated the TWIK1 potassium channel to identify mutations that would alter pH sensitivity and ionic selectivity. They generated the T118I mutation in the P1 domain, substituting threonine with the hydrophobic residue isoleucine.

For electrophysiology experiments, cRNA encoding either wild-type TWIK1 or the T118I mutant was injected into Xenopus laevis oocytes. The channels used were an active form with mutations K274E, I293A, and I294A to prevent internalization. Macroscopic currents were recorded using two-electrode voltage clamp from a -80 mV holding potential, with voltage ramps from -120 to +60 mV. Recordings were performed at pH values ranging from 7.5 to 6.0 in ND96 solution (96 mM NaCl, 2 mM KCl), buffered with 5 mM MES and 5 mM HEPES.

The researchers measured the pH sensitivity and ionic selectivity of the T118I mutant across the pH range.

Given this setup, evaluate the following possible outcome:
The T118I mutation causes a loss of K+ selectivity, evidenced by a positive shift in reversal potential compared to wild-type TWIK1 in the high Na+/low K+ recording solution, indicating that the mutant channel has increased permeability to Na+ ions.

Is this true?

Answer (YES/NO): NO